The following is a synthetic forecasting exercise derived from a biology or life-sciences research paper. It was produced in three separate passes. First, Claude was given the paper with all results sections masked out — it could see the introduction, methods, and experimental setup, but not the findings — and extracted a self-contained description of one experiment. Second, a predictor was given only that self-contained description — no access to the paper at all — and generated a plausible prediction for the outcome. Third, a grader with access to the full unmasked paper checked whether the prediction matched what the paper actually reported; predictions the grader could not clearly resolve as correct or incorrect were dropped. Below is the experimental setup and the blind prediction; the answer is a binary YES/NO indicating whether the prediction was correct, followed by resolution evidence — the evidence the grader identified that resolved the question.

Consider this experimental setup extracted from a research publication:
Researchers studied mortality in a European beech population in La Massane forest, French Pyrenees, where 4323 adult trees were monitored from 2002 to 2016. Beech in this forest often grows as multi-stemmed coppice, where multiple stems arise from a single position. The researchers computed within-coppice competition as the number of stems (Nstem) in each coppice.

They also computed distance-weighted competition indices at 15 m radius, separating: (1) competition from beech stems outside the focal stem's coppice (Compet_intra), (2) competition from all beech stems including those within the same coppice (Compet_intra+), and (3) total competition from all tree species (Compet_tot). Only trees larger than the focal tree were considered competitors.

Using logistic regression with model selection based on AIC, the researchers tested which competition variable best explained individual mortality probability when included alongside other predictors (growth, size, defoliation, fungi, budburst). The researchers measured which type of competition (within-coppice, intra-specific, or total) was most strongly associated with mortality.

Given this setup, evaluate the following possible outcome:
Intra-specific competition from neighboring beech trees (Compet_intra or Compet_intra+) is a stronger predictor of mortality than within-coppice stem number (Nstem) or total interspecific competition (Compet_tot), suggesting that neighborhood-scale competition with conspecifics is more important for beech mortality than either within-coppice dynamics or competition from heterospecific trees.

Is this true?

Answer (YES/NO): NO